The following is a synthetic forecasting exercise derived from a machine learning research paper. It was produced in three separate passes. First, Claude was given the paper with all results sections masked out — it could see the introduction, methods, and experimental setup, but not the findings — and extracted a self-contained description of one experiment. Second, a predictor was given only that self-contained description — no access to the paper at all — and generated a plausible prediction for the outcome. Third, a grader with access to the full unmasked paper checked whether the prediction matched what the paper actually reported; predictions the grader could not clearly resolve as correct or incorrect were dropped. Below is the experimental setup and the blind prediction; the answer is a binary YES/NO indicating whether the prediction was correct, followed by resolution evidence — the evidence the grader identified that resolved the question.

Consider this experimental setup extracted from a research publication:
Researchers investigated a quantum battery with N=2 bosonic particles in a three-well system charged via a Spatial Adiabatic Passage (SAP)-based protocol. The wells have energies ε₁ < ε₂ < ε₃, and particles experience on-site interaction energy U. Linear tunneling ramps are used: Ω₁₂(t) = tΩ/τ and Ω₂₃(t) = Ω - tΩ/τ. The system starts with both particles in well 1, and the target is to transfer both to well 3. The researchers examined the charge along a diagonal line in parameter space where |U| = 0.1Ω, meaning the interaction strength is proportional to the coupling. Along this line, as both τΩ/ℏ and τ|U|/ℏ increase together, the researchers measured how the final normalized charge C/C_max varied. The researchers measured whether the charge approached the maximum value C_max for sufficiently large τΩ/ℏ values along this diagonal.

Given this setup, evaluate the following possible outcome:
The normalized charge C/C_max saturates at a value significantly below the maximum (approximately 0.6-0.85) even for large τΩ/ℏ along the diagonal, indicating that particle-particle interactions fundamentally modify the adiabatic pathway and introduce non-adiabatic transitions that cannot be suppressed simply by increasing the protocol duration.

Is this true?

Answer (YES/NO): NO